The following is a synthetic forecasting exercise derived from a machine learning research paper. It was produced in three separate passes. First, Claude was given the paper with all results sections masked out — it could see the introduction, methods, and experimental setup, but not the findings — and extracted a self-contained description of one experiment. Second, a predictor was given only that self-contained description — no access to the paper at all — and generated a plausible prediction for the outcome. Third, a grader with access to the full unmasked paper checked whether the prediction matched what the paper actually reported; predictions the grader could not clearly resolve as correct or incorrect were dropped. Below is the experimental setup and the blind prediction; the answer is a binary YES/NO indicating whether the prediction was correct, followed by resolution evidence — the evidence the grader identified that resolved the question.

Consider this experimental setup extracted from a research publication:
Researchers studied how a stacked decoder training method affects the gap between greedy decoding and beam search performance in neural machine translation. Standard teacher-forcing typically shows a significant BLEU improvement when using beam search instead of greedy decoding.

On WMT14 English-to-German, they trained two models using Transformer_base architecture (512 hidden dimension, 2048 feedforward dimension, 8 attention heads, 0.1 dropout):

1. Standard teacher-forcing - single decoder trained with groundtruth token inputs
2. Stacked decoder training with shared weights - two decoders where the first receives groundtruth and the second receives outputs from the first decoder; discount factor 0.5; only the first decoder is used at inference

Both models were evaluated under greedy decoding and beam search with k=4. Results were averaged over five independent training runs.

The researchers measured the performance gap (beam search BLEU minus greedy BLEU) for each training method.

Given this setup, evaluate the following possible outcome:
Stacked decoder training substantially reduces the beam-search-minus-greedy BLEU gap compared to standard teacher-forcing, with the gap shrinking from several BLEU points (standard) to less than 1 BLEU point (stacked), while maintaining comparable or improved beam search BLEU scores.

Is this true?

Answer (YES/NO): NO